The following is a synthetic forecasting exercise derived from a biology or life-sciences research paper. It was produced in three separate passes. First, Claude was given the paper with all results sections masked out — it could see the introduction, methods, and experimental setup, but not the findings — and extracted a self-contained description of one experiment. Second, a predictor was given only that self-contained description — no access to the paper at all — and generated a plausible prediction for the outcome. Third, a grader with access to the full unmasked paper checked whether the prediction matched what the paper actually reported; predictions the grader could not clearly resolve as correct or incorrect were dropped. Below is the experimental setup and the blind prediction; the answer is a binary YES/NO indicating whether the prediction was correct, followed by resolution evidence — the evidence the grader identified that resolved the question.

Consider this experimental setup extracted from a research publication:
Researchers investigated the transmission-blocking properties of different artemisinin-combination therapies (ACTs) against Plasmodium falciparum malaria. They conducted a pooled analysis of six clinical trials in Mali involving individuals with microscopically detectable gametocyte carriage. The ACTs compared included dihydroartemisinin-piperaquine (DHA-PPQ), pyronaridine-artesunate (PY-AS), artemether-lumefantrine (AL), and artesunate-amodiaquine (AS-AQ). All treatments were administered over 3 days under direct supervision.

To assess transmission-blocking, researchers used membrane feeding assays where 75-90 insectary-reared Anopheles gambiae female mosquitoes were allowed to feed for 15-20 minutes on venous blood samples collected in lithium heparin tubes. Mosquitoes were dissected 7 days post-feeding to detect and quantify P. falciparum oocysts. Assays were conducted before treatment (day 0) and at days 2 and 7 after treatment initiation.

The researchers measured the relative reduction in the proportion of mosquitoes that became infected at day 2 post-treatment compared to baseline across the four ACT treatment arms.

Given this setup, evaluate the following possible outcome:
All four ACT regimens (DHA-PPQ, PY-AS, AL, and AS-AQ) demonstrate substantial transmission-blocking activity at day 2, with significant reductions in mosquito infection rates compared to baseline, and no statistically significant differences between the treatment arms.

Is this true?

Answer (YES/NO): NO